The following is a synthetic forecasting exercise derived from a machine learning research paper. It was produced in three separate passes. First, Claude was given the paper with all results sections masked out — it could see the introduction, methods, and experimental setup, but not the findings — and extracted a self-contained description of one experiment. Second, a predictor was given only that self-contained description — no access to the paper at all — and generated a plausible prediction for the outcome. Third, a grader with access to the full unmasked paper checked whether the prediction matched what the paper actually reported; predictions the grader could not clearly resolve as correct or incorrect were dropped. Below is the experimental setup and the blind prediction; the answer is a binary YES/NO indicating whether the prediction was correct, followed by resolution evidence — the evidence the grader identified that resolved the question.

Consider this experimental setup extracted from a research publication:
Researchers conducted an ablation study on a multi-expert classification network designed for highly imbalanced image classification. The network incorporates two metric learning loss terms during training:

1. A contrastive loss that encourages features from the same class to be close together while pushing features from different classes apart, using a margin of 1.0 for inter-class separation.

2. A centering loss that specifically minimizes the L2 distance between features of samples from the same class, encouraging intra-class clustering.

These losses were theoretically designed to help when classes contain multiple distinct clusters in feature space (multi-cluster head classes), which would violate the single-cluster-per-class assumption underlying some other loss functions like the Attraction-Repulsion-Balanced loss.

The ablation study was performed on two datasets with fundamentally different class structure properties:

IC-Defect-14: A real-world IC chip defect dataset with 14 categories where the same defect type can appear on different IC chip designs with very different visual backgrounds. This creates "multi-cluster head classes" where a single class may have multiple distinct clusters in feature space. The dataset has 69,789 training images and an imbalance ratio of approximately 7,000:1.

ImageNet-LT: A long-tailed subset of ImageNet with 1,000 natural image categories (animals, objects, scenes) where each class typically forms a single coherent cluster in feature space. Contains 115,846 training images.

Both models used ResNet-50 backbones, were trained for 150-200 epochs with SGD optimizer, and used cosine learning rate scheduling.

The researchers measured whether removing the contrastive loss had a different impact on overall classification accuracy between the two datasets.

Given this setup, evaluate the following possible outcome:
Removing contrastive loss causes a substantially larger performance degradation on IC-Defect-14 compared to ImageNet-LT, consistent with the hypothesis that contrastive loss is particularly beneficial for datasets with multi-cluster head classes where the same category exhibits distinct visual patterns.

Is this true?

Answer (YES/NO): YES